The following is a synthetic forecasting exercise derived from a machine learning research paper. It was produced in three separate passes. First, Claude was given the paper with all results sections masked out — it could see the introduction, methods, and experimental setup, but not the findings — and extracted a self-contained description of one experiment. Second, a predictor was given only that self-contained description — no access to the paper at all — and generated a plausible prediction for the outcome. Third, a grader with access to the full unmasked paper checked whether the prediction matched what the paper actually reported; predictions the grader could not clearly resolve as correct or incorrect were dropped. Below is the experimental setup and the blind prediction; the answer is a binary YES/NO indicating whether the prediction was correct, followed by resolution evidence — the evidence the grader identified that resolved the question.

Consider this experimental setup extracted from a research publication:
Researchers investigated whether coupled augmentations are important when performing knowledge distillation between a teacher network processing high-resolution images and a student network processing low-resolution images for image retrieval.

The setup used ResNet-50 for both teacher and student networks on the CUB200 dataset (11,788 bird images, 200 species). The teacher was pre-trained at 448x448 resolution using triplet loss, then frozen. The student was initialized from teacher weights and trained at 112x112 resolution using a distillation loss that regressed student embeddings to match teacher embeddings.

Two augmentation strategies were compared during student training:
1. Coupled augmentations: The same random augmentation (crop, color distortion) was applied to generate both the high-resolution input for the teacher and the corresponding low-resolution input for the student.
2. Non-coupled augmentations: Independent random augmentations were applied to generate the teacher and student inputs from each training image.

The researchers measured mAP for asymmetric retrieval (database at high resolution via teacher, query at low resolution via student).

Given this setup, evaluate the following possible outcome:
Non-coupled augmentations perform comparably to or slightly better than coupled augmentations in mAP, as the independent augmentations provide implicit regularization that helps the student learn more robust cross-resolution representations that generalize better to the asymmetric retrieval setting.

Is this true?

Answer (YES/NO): NO